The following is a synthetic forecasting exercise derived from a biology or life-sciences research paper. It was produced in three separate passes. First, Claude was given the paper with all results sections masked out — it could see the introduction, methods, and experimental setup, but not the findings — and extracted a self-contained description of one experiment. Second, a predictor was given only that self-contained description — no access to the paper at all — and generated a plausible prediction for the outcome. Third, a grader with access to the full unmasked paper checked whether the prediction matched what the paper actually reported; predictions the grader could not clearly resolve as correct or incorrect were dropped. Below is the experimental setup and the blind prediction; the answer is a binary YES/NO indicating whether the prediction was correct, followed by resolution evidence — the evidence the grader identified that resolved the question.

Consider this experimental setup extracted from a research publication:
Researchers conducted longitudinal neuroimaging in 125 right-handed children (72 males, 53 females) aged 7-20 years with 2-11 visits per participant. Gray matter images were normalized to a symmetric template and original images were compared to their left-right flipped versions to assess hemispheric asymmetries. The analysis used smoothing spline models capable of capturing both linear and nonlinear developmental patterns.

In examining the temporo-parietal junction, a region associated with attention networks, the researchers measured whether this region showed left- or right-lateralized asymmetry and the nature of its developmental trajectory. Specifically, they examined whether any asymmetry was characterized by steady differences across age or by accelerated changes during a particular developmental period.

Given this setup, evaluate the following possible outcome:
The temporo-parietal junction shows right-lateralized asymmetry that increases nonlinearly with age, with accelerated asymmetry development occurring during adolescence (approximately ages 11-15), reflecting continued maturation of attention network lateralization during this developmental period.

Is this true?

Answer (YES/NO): NO